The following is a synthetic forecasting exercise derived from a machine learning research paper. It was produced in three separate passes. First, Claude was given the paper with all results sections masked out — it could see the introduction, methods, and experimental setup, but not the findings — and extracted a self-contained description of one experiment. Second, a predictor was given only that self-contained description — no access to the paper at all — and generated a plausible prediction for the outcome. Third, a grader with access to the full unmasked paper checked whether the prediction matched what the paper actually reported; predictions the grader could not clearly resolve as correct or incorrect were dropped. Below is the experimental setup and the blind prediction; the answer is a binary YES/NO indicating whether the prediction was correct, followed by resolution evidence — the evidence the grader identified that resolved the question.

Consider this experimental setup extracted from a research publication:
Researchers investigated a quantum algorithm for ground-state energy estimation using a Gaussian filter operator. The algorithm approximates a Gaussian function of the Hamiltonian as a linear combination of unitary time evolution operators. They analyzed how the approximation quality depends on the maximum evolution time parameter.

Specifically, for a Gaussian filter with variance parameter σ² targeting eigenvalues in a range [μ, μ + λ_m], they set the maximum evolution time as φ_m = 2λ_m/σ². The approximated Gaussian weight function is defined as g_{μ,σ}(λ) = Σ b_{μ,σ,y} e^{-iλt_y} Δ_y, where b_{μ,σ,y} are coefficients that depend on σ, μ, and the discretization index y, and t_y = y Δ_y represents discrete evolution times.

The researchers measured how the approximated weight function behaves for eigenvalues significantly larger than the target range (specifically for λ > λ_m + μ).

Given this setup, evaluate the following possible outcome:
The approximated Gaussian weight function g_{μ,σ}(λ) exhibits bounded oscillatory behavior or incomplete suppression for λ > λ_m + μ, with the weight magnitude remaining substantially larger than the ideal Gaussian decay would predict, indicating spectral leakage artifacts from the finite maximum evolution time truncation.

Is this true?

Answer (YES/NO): YES